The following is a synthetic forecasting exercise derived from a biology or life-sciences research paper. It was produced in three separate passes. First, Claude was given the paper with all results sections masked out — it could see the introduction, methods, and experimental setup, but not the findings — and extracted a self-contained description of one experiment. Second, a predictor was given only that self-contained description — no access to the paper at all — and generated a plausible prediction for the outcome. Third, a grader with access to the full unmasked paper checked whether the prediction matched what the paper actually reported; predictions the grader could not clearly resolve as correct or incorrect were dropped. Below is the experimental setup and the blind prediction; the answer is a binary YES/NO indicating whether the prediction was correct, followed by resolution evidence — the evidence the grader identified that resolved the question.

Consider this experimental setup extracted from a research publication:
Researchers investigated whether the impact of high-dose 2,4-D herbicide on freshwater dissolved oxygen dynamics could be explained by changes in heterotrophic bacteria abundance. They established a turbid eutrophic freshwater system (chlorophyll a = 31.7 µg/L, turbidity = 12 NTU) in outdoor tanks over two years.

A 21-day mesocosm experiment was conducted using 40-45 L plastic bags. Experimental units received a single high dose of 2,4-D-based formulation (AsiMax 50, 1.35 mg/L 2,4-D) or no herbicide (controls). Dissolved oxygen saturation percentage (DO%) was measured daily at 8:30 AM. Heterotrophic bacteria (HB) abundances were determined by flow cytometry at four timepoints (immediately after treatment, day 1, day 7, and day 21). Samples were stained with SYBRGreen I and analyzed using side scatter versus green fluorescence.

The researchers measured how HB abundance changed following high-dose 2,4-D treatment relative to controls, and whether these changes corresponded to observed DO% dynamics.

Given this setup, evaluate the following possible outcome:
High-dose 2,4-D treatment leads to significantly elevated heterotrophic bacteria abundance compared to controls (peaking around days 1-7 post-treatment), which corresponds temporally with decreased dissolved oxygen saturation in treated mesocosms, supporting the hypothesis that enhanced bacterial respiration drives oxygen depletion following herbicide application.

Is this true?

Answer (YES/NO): NO